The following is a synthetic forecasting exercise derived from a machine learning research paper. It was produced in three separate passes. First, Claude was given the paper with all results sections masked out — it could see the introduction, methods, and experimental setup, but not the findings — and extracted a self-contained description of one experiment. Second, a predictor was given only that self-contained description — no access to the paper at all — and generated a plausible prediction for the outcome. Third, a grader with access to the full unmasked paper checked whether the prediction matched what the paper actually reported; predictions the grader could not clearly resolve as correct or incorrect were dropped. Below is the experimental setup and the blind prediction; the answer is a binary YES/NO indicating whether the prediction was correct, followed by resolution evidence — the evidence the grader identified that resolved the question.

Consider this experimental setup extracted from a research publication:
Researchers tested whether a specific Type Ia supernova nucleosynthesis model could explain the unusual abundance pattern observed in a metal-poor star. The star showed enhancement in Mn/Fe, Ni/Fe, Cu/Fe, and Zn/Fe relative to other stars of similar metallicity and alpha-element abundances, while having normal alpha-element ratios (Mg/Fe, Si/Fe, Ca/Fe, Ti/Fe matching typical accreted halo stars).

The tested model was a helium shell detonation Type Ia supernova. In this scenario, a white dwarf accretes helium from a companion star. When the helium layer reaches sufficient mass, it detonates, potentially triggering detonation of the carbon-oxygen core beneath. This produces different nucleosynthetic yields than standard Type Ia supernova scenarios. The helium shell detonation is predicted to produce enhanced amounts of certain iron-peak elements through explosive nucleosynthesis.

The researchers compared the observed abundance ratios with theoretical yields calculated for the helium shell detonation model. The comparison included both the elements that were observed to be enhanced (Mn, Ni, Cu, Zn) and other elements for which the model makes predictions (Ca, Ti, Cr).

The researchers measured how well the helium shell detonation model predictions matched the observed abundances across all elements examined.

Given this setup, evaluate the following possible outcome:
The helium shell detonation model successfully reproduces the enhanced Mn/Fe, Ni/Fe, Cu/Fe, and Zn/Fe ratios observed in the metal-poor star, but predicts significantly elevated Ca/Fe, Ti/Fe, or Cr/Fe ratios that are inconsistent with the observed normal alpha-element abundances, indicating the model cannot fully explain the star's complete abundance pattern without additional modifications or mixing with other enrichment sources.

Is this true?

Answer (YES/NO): YES